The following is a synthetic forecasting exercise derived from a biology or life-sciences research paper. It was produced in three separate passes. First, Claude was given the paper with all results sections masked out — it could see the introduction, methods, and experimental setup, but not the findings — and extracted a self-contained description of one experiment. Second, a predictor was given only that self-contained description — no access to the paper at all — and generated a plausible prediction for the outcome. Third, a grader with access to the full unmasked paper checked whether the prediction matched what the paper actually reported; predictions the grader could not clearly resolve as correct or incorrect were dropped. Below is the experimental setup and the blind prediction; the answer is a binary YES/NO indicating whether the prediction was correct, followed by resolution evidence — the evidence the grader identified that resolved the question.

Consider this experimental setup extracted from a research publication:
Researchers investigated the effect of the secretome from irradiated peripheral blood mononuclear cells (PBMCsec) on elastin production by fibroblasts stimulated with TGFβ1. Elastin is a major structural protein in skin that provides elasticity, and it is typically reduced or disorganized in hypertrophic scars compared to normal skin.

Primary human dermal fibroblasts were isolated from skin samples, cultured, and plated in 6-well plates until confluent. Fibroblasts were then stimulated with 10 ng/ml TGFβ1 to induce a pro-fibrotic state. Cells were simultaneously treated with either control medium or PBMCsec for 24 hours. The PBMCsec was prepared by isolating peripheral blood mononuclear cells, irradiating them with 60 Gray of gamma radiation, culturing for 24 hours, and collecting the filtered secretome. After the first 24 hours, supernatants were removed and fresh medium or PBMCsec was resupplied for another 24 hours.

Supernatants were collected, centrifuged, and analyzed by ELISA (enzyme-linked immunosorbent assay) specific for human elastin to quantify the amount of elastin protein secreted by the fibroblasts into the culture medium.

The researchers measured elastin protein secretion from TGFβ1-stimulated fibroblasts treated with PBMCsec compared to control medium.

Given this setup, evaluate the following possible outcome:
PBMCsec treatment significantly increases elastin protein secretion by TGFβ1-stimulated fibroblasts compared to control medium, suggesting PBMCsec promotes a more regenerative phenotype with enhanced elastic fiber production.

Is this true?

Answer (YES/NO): NO